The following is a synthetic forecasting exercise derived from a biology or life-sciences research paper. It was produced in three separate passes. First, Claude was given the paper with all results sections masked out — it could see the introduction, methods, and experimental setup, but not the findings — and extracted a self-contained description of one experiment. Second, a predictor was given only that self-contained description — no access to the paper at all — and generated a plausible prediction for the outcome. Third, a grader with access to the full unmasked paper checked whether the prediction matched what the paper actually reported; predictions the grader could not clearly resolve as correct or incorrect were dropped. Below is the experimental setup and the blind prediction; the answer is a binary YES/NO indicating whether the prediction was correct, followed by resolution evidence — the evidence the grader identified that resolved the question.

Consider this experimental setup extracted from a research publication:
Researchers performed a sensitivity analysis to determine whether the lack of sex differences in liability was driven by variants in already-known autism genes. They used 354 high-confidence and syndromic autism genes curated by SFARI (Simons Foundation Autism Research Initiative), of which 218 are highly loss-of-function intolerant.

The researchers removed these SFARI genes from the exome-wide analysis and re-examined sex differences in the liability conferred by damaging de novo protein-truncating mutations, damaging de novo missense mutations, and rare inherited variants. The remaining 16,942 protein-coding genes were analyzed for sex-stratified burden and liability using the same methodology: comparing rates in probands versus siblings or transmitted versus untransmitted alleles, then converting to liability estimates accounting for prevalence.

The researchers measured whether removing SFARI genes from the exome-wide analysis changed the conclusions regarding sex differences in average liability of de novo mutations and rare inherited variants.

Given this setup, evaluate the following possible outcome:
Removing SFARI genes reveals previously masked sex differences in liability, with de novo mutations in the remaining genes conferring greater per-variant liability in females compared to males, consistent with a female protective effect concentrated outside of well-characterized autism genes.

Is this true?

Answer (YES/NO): NO